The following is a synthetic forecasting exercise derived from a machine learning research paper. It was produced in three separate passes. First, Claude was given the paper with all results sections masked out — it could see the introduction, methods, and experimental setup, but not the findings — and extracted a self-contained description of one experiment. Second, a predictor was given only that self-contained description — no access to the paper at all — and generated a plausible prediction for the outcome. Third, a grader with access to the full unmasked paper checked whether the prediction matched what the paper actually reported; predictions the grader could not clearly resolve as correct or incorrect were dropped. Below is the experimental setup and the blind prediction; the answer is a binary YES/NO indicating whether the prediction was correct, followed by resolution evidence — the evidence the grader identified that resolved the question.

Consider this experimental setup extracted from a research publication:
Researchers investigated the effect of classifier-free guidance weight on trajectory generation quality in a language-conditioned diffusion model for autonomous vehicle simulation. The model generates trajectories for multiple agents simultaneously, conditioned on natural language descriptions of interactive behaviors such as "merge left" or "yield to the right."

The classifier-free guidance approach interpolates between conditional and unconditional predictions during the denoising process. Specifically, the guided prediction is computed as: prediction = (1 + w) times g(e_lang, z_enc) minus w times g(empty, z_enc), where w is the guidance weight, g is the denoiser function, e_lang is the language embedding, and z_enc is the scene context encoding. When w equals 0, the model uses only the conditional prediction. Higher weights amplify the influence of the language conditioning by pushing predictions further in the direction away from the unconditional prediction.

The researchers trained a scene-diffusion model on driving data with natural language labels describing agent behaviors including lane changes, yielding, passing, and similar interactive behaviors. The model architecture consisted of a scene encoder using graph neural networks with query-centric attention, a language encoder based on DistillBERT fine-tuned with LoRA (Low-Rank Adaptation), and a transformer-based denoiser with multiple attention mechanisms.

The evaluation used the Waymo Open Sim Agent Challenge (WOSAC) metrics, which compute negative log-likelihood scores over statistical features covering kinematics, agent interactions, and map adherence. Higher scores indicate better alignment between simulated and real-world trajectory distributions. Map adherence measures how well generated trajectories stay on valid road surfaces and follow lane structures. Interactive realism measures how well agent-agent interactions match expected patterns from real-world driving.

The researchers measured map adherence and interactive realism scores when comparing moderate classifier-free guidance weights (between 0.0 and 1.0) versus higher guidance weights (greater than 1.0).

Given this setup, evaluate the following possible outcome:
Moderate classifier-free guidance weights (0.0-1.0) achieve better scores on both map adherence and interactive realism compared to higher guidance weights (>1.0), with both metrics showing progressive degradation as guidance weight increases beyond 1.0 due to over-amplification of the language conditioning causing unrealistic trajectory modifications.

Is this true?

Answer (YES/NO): YES